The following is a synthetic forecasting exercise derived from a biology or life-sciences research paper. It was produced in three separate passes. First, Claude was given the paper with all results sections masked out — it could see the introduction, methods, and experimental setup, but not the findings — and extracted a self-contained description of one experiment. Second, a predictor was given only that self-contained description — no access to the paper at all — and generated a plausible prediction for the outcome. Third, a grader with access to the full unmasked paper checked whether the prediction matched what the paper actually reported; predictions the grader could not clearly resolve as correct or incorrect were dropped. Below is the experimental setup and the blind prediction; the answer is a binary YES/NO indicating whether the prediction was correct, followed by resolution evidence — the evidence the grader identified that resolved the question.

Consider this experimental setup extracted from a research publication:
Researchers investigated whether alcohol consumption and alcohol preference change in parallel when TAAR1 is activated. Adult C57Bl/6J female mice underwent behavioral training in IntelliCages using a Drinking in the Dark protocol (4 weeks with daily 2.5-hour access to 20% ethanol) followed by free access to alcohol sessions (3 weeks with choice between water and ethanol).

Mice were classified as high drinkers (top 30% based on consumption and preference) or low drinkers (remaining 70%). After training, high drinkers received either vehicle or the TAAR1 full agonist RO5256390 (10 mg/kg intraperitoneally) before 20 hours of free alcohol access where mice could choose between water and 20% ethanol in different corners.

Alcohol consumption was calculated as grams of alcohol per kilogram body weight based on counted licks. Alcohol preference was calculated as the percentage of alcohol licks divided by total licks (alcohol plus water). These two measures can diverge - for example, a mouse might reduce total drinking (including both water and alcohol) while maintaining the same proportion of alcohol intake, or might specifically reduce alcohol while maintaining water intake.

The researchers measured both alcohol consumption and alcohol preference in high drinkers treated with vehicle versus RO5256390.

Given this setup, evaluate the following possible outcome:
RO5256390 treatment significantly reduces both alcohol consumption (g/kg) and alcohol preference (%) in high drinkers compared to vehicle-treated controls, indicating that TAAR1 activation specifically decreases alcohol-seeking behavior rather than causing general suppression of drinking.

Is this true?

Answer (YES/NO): YES